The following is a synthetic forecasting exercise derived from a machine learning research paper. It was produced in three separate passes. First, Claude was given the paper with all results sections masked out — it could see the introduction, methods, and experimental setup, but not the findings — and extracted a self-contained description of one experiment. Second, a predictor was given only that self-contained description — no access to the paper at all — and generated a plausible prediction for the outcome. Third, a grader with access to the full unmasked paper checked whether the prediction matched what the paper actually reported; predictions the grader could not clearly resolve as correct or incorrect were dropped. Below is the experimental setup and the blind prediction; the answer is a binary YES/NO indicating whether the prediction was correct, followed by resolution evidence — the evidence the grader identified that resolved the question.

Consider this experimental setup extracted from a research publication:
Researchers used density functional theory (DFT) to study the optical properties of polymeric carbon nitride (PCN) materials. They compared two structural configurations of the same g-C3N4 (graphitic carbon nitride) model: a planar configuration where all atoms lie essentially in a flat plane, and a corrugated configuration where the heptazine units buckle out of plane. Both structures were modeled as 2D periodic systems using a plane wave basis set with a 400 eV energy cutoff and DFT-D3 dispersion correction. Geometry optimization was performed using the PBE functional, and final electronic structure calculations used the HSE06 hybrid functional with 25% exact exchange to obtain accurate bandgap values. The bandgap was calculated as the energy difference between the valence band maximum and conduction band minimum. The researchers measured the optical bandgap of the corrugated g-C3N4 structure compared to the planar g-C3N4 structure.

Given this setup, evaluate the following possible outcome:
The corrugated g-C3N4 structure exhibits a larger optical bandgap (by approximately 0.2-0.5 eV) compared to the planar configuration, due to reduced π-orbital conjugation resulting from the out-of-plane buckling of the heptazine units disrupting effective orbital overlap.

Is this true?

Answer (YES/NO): YES